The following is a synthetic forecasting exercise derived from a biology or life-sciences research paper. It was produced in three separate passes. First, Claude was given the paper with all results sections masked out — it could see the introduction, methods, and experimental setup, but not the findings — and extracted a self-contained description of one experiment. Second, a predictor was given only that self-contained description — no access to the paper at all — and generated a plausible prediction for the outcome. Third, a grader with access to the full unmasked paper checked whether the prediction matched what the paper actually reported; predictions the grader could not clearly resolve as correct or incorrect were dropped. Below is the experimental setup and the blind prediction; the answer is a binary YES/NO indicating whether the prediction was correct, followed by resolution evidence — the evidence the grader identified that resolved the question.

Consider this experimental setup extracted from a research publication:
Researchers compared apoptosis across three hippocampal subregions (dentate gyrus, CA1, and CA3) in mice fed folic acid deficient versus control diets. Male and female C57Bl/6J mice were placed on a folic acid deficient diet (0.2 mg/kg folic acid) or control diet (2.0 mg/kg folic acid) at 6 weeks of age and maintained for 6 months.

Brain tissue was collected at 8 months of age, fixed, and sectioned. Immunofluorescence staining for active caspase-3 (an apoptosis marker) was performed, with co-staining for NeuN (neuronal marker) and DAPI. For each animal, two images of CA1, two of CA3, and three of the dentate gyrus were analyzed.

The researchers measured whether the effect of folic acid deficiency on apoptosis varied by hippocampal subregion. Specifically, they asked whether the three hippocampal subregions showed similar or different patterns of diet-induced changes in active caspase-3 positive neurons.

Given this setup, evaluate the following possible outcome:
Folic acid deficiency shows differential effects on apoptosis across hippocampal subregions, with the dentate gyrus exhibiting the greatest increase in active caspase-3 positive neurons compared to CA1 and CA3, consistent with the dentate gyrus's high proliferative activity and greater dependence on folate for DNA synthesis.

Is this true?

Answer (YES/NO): NO